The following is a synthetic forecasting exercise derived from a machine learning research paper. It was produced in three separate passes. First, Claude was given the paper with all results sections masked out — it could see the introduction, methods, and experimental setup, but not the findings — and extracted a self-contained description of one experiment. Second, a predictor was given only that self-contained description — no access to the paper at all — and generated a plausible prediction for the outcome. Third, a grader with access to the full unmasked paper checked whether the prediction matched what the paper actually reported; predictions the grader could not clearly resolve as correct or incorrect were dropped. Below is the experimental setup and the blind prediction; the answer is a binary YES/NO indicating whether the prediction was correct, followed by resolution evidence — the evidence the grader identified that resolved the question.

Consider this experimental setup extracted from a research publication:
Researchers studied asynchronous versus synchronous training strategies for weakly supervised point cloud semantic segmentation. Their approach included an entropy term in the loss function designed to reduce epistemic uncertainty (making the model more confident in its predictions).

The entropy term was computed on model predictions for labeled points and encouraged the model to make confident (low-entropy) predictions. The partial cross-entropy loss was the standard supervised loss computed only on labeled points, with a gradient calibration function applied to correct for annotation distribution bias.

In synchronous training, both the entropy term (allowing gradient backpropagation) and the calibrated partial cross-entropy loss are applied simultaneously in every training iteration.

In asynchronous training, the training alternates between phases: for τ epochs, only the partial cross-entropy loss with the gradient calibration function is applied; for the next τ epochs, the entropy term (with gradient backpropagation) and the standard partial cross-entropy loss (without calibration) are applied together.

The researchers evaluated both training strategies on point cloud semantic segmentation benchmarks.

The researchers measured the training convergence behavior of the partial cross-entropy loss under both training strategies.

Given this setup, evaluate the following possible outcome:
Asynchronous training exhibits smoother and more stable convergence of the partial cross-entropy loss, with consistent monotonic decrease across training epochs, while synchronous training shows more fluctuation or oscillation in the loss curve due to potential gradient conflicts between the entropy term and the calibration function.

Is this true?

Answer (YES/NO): NO